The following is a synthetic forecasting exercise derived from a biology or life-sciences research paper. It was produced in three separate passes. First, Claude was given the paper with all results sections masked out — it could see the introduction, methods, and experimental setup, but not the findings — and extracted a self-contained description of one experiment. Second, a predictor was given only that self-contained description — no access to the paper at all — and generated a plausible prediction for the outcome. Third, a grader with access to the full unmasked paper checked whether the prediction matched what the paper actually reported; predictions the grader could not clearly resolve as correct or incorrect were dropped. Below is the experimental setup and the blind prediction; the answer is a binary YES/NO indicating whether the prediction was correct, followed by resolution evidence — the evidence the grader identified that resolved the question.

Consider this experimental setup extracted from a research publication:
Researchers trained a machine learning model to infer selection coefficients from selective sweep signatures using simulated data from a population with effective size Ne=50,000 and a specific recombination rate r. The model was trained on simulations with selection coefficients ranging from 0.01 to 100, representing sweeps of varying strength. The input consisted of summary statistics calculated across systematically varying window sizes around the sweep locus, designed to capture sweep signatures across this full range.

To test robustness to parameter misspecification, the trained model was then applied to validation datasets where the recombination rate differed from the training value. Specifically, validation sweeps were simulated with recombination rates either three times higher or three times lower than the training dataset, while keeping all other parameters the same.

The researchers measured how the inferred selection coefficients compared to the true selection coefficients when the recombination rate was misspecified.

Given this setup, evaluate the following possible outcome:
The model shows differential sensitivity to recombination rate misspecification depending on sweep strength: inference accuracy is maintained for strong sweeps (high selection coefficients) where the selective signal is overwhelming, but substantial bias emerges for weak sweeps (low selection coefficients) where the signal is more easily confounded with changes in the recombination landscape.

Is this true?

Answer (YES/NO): NO